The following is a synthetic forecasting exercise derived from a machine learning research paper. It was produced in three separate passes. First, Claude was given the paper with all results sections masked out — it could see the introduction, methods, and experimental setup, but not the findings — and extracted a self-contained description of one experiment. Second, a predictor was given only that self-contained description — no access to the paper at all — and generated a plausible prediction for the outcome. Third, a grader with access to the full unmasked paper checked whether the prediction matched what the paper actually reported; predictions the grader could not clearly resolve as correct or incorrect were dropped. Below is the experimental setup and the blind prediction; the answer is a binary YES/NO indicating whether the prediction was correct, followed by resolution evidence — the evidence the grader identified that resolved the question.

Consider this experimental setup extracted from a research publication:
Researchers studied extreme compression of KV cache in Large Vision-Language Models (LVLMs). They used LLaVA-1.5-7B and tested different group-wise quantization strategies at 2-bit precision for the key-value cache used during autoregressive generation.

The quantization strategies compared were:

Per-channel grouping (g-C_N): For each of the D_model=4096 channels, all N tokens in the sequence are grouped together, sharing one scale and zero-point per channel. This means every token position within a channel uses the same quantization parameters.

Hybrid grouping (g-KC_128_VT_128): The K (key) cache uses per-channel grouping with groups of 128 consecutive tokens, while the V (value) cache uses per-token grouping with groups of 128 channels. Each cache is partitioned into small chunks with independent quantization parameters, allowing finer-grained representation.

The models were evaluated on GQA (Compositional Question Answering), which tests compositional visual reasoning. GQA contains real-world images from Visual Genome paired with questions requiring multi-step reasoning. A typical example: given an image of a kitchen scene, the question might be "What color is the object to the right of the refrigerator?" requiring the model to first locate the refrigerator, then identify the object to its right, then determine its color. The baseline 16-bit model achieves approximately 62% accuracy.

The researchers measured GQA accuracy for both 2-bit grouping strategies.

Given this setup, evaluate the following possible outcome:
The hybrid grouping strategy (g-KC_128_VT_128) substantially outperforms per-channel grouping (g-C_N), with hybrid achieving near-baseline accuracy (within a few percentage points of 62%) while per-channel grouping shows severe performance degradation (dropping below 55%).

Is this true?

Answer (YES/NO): YES